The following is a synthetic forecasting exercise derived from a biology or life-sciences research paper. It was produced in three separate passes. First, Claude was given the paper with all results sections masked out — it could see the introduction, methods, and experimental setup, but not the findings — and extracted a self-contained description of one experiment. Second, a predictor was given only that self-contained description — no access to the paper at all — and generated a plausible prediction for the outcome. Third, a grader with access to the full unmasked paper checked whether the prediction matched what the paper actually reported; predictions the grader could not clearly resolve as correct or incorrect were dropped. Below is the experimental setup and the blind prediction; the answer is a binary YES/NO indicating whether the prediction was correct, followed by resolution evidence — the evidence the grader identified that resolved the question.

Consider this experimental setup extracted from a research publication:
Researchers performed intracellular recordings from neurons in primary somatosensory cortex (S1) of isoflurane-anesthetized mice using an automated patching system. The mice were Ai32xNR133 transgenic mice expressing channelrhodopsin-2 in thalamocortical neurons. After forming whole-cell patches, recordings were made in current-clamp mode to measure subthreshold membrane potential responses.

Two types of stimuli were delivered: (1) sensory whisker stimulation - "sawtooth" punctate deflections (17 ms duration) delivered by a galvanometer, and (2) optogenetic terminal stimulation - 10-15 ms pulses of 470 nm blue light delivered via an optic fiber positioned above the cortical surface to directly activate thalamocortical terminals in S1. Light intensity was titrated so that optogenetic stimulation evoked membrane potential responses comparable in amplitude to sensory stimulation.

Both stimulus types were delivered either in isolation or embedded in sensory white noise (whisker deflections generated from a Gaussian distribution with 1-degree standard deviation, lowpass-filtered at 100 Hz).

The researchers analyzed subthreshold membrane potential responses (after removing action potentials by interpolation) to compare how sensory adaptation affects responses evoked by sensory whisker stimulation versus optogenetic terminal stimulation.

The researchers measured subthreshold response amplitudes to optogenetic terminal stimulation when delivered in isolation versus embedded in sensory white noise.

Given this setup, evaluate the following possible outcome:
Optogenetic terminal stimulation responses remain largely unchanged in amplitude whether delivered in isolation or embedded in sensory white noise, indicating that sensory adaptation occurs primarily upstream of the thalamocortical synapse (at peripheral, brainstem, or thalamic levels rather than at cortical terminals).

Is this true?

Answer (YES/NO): YES